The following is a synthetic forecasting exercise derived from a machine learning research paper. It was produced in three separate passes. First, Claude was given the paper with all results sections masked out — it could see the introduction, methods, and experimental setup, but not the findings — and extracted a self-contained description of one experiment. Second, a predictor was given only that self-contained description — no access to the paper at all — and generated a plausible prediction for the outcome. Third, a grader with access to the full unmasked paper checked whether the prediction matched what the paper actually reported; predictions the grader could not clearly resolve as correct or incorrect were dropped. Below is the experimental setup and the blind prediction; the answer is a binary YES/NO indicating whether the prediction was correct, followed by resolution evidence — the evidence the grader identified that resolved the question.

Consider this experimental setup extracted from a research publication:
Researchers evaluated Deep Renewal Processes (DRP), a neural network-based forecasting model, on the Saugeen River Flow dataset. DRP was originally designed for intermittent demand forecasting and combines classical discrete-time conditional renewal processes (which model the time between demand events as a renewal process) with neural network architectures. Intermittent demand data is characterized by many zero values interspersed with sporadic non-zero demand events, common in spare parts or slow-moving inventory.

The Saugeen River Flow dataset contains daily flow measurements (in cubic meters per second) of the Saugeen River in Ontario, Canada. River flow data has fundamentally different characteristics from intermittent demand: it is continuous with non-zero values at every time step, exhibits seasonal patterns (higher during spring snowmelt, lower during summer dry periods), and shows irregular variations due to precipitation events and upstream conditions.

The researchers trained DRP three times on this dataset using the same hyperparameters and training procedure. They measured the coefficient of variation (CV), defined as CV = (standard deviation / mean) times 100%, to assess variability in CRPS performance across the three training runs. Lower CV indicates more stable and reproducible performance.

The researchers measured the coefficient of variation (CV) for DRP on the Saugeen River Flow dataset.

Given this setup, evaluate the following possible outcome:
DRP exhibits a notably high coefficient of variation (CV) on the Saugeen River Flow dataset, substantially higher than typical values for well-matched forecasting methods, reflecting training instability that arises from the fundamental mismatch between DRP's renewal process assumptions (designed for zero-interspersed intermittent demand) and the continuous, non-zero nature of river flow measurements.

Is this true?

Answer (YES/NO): NO